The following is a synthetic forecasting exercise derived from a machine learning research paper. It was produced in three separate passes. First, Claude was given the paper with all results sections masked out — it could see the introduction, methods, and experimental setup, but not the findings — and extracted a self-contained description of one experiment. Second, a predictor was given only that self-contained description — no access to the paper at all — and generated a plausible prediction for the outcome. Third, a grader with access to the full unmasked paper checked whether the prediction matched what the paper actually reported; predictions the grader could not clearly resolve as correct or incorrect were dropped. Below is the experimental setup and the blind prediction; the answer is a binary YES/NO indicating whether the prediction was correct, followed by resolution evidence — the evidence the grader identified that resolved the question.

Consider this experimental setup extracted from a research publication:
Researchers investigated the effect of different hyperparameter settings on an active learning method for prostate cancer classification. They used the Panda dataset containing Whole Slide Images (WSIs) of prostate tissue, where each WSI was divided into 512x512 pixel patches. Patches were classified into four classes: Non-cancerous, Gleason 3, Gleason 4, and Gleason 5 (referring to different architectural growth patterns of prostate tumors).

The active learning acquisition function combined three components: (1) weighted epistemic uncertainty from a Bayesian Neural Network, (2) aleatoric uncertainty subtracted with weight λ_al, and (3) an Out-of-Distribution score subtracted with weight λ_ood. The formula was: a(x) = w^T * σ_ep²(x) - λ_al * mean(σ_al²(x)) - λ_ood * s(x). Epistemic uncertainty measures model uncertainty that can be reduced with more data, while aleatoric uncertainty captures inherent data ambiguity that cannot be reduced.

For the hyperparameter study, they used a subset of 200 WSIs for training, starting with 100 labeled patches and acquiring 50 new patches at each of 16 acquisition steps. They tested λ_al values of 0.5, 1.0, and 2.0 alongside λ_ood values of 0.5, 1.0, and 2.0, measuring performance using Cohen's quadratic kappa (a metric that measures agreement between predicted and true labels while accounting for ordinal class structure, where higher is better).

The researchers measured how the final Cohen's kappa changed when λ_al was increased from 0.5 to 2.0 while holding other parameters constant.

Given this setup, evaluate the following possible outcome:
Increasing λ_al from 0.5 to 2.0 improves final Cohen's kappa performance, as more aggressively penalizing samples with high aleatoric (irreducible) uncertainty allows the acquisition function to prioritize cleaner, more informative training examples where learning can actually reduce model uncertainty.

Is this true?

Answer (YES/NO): NO